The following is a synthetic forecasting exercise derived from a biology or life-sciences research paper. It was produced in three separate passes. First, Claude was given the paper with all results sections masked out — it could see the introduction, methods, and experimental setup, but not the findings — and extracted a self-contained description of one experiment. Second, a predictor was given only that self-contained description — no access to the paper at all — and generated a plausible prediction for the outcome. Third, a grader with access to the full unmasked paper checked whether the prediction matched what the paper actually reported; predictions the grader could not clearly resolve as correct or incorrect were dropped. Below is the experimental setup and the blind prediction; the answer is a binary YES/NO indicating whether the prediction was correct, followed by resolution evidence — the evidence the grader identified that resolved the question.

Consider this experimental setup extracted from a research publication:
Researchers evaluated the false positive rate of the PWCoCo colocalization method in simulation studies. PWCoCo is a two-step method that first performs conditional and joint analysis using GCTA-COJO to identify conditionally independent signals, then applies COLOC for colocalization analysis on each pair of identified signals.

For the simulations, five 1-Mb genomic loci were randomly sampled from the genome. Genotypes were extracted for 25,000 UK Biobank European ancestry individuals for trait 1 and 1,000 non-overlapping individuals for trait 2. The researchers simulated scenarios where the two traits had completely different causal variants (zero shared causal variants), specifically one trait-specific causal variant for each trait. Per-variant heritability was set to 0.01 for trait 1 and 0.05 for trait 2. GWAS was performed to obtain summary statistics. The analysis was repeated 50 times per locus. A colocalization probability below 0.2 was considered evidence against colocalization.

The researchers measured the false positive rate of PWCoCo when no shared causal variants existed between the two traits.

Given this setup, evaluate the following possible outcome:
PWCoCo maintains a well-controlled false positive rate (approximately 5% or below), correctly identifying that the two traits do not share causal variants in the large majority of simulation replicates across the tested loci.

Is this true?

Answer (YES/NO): NO